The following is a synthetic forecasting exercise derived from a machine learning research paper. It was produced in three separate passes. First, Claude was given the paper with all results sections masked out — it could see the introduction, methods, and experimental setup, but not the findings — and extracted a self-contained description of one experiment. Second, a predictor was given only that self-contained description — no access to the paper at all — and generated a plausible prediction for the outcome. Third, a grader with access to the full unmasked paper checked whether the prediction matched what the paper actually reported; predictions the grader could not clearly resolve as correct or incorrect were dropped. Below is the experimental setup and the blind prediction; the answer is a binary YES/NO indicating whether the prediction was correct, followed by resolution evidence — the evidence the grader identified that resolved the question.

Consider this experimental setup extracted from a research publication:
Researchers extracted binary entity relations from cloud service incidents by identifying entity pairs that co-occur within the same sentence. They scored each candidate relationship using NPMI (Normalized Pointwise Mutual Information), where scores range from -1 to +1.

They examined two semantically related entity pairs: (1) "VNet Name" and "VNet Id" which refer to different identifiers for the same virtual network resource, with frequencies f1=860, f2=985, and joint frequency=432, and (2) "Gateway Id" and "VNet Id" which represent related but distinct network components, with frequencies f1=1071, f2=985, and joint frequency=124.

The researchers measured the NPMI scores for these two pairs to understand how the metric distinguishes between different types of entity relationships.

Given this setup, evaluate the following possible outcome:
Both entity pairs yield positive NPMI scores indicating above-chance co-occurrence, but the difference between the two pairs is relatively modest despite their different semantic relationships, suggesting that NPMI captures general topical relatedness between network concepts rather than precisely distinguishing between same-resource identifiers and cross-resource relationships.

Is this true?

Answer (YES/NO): NO